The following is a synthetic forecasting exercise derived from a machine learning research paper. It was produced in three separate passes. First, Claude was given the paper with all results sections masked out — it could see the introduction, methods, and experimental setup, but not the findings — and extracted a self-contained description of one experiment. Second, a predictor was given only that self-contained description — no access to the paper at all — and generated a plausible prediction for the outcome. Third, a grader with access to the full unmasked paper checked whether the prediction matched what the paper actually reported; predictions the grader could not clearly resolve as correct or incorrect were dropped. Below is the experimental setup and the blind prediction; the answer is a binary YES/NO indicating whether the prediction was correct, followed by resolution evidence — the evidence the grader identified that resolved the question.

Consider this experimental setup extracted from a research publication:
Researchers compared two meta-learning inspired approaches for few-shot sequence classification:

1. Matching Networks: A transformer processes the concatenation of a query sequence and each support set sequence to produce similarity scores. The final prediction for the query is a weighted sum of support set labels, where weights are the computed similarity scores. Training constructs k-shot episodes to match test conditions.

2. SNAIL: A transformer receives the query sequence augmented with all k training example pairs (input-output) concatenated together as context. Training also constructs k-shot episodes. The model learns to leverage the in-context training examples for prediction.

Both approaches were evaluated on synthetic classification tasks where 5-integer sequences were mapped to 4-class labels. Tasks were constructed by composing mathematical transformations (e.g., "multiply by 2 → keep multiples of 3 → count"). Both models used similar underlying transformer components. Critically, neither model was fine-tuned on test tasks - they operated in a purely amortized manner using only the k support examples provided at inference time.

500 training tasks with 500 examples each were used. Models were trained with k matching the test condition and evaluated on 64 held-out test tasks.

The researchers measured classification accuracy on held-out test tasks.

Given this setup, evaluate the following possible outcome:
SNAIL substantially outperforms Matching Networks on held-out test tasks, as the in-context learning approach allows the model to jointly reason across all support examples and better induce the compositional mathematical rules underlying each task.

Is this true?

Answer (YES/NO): NO